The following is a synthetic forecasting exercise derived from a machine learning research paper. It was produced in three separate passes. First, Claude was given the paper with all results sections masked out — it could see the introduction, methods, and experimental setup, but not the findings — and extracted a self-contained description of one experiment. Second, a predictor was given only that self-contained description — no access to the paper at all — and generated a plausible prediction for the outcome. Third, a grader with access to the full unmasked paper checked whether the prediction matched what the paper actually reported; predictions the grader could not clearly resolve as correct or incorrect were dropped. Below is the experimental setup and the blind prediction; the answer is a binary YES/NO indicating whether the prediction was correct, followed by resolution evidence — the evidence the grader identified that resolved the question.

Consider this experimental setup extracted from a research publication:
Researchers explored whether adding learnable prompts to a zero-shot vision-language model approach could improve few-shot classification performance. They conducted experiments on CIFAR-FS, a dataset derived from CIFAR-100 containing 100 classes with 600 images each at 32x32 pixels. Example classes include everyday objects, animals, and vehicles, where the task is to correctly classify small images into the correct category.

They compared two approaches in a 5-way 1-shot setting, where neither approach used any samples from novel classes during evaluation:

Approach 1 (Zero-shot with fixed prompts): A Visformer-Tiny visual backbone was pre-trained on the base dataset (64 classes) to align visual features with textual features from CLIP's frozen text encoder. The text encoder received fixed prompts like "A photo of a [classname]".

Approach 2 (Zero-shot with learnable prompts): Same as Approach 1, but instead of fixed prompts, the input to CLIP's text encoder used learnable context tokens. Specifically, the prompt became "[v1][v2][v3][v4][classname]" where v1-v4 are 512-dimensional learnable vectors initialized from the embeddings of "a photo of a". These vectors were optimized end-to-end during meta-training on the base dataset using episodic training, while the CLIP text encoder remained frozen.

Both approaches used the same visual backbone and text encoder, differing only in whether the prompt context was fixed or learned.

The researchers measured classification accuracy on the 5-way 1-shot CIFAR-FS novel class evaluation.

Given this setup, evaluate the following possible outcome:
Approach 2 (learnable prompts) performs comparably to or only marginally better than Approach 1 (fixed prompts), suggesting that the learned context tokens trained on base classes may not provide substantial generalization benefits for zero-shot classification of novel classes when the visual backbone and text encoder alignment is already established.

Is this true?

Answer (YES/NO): NO